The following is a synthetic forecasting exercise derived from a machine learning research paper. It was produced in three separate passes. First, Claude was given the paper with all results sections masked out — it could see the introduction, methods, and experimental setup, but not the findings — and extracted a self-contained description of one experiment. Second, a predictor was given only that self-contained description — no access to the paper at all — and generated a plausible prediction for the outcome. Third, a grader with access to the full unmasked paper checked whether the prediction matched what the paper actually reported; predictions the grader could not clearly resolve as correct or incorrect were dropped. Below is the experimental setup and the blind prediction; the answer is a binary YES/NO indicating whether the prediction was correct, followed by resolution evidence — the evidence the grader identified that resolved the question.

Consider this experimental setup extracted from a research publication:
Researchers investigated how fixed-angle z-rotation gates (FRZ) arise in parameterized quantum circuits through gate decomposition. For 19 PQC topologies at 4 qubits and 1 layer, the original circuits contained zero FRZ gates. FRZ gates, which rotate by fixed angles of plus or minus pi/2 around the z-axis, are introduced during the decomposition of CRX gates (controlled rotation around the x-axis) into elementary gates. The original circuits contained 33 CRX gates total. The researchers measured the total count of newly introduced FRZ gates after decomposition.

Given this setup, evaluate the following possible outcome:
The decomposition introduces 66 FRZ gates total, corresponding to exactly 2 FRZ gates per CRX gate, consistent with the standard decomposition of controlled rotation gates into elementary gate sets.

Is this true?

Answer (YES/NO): YES